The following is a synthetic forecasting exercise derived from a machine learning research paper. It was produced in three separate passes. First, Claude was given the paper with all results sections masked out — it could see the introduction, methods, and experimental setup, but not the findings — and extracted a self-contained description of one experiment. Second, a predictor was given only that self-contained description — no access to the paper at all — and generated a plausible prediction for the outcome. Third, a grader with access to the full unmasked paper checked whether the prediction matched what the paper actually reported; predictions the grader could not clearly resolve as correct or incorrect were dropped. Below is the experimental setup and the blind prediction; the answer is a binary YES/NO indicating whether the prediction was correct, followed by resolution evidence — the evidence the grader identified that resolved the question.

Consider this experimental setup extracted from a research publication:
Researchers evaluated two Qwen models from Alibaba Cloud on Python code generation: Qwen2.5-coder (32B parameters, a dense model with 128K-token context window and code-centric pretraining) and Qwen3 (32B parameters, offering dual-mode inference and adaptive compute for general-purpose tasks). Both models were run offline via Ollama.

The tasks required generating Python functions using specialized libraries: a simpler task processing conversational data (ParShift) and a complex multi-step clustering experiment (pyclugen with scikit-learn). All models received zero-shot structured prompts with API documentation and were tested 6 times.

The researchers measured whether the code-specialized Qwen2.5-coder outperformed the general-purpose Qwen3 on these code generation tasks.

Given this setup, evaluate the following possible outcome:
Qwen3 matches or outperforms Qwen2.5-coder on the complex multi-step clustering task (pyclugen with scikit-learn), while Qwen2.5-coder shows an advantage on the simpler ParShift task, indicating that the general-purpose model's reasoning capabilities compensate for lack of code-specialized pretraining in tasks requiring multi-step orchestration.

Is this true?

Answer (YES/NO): NO